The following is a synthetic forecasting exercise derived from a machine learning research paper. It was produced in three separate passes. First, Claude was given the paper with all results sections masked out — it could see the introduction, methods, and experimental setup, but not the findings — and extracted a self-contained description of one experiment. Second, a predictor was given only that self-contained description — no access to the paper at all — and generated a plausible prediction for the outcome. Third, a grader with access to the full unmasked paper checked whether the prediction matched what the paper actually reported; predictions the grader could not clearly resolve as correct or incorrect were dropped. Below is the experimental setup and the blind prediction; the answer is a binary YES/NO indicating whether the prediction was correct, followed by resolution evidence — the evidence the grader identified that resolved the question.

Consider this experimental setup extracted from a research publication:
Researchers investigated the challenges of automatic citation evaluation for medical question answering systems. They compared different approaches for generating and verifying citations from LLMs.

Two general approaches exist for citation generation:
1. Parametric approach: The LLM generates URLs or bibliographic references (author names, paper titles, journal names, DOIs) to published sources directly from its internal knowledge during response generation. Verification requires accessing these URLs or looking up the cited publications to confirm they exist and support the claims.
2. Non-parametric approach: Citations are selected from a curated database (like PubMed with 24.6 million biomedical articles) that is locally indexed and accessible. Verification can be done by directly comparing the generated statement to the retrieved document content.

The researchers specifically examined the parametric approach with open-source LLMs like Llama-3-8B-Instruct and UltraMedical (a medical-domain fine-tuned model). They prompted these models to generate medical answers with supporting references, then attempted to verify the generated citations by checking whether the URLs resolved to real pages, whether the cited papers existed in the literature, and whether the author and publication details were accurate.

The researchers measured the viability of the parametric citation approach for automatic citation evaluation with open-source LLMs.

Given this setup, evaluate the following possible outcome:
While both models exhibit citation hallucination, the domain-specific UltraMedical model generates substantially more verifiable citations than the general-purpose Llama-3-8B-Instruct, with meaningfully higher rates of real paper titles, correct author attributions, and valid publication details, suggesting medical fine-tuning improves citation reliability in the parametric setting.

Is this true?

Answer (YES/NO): NO